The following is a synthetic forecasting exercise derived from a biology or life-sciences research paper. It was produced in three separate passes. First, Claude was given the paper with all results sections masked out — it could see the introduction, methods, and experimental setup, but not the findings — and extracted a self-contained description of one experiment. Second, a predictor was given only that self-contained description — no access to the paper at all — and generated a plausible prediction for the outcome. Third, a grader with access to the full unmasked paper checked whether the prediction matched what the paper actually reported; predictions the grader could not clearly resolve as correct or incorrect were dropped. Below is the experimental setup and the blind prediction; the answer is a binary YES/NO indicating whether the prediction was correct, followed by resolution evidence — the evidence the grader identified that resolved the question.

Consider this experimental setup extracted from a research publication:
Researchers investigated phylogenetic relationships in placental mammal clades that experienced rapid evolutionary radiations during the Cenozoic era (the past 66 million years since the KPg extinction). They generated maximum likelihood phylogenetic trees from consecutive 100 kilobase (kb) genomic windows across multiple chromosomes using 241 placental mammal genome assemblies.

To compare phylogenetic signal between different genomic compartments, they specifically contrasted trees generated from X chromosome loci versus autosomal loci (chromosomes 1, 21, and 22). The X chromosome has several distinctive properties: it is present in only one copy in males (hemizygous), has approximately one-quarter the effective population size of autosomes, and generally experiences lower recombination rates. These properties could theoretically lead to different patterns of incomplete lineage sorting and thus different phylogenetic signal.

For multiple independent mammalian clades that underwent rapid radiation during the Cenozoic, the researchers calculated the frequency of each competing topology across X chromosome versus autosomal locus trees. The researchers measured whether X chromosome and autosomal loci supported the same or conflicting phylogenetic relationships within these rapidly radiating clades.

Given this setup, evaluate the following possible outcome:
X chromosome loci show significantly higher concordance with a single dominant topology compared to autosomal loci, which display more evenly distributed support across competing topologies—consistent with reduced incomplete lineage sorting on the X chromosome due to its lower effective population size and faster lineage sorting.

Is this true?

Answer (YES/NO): NO